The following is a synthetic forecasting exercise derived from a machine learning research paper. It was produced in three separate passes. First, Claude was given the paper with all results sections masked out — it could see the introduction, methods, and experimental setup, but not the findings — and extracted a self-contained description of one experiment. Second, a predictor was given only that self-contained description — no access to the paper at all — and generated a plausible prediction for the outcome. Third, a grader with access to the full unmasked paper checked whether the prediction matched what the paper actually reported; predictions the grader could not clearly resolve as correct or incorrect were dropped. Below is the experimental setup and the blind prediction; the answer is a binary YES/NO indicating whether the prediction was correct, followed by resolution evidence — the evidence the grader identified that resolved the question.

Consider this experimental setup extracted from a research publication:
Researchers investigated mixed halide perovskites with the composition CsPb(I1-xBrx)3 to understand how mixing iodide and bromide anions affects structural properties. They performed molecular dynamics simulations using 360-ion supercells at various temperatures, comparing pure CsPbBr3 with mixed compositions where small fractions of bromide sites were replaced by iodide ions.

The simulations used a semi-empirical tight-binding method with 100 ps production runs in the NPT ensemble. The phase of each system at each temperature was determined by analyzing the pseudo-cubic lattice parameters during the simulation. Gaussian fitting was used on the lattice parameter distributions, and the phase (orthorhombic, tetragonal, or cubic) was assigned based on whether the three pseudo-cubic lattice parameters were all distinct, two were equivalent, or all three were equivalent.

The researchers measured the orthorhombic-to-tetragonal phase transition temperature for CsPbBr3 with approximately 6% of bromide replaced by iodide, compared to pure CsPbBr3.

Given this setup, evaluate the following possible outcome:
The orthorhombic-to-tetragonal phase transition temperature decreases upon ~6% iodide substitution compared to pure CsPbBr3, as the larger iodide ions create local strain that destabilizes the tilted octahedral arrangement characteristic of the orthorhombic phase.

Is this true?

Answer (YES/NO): NO